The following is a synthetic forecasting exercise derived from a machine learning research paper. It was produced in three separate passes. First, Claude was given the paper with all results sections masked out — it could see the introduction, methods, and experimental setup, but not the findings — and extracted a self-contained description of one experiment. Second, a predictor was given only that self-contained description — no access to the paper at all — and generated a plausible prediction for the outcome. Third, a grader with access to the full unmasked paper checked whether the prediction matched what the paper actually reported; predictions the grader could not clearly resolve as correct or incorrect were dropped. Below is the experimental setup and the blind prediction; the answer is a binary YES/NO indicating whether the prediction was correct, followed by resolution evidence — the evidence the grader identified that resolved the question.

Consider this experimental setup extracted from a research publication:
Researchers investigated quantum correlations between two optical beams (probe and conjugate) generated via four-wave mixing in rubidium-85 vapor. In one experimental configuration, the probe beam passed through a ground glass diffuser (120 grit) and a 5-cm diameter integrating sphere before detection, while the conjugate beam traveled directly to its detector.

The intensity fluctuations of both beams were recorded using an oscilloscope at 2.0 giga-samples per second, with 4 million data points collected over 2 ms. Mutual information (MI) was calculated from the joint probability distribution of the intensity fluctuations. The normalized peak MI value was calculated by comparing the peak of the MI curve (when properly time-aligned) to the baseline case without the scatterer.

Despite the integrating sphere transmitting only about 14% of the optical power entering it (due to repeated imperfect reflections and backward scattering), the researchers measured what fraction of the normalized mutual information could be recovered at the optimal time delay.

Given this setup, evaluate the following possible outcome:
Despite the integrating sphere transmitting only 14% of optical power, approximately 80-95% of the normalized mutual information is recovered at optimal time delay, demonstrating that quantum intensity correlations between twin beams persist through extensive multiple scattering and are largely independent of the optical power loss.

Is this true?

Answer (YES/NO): NO